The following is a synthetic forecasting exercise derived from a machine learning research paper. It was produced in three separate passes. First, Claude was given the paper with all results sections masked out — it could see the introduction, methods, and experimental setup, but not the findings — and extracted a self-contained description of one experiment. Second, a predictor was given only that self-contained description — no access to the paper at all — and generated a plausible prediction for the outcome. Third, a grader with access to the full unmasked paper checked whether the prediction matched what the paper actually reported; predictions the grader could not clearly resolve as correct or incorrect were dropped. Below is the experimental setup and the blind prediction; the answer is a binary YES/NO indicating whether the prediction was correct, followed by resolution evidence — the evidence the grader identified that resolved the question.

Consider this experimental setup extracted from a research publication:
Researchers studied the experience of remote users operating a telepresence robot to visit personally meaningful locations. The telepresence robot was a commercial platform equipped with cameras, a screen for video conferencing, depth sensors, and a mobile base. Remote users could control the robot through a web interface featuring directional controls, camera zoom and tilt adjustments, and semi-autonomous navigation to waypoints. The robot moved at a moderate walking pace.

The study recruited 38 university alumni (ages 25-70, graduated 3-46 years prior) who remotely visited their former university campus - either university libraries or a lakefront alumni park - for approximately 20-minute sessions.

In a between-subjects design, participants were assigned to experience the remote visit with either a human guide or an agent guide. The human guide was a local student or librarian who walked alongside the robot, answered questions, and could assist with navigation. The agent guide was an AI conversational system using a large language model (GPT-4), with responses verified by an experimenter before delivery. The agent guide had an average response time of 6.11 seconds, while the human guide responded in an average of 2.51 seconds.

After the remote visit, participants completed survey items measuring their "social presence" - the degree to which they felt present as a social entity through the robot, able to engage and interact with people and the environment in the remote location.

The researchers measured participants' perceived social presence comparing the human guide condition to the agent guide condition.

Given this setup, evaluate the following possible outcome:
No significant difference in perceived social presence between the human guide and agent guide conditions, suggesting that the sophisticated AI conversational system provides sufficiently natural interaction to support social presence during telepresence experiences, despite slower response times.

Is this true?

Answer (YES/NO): NO